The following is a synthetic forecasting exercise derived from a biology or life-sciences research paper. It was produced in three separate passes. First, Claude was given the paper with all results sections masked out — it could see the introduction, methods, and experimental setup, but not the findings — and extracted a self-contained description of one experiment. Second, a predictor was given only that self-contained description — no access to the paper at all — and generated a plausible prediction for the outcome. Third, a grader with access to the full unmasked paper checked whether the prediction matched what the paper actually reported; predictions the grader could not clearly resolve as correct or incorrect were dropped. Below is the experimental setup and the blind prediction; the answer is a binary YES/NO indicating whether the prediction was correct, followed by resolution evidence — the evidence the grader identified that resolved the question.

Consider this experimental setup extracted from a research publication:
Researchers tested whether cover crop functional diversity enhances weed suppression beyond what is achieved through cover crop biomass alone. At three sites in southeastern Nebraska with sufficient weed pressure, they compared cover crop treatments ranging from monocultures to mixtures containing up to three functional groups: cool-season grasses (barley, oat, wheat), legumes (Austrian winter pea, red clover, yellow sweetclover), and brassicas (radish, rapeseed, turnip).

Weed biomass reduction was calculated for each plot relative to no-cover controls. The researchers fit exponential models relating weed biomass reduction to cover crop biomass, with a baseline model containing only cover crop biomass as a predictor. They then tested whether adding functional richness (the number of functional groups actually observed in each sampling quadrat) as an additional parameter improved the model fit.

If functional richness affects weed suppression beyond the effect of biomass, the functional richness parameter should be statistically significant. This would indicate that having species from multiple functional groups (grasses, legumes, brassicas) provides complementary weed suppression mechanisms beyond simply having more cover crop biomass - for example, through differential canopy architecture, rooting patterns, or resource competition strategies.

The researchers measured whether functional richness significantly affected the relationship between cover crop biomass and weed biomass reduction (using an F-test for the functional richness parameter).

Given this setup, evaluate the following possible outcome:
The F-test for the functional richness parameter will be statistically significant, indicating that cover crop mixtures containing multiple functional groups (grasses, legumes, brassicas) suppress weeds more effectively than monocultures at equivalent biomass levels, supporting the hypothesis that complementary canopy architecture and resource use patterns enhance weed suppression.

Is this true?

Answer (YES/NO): NO